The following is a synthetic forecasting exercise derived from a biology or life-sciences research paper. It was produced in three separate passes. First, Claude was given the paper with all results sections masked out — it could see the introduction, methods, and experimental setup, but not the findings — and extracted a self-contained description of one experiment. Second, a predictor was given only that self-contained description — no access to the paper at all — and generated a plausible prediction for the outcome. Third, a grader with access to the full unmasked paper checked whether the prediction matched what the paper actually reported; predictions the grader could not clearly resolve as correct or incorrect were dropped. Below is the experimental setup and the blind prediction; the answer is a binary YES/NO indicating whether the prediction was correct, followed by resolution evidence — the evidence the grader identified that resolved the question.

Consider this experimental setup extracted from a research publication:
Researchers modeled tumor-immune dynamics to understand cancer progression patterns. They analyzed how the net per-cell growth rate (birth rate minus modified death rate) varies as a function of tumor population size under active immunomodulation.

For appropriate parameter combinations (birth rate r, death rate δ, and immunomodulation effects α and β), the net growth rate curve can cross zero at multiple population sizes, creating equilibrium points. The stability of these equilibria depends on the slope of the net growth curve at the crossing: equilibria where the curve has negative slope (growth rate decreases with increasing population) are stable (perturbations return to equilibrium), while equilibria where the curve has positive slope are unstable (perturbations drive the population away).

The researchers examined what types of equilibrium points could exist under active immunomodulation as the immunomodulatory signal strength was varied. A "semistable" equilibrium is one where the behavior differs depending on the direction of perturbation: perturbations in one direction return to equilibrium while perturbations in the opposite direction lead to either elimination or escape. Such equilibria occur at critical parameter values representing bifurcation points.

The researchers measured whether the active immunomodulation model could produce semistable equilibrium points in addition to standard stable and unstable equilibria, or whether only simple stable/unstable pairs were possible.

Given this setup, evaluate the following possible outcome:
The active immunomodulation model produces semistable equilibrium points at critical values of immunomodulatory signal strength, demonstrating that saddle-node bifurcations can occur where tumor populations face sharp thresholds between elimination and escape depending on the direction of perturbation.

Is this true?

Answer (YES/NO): YES